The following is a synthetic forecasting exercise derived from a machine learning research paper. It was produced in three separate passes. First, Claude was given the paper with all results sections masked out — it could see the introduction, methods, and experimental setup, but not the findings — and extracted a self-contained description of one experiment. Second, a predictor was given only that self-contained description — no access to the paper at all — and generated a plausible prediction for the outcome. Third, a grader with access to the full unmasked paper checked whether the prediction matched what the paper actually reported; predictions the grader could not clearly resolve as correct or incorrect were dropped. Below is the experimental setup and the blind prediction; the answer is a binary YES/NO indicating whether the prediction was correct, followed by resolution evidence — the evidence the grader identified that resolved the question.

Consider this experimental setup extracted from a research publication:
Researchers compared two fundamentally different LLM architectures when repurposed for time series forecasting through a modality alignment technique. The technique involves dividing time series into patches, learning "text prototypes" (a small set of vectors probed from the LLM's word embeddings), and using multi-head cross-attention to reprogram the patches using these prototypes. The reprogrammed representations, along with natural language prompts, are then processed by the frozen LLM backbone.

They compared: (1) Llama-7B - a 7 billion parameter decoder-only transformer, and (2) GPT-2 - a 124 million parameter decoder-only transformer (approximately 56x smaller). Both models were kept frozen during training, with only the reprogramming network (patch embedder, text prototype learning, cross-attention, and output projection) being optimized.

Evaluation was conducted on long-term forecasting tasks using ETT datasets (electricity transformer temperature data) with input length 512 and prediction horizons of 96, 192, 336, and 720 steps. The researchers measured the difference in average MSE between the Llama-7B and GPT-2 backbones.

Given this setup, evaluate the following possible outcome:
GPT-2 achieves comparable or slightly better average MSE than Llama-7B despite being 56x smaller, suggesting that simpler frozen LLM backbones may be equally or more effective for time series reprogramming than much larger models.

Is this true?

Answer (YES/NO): NO